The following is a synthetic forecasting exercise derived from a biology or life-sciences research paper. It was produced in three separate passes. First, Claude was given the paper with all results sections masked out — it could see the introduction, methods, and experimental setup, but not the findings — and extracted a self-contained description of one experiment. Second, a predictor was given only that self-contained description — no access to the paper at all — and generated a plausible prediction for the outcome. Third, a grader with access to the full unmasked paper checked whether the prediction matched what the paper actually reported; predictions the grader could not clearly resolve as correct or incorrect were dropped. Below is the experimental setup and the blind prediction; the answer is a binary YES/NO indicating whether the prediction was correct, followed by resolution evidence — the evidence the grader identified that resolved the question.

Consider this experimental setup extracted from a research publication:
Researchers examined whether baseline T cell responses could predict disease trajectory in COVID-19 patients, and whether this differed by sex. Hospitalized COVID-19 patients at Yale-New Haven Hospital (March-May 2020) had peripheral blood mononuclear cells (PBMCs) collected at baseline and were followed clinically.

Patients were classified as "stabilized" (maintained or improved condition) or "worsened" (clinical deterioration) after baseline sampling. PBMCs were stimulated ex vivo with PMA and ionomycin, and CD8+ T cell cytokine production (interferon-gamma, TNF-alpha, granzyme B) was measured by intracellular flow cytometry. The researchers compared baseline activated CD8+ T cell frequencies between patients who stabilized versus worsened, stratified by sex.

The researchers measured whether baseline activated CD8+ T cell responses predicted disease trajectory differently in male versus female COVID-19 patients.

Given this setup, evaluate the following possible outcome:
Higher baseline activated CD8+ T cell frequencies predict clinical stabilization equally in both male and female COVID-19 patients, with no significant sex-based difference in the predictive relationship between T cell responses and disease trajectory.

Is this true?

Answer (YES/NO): NO